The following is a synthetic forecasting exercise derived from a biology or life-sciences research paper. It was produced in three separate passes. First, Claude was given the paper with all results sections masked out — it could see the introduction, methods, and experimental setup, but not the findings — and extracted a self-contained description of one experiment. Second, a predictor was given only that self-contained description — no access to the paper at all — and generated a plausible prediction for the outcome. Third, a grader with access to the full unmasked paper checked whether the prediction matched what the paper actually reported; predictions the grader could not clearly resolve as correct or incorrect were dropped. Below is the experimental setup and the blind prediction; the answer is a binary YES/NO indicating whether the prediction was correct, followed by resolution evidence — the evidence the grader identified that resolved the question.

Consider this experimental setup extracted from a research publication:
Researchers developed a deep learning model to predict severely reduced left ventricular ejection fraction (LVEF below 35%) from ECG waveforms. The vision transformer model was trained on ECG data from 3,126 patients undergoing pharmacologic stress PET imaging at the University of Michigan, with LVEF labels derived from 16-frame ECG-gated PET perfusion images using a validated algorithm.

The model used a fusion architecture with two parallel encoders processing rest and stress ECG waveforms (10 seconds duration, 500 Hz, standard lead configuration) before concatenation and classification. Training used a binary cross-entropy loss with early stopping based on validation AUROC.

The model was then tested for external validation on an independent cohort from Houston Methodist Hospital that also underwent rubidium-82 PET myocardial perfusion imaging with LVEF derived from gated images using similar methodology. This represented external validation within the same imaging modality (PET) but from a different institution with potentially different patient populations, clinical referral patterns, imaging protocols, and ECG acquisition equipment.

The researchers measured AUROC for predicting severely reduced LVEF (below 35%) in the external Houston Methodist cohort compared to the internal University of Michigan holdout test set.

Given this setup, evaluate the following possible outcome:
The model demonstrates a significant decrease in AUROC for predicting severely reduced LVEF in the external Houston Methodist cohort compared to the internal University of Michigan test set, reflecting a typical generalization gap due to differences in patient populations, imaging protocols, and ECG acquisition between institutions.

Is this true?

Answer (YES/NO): NO